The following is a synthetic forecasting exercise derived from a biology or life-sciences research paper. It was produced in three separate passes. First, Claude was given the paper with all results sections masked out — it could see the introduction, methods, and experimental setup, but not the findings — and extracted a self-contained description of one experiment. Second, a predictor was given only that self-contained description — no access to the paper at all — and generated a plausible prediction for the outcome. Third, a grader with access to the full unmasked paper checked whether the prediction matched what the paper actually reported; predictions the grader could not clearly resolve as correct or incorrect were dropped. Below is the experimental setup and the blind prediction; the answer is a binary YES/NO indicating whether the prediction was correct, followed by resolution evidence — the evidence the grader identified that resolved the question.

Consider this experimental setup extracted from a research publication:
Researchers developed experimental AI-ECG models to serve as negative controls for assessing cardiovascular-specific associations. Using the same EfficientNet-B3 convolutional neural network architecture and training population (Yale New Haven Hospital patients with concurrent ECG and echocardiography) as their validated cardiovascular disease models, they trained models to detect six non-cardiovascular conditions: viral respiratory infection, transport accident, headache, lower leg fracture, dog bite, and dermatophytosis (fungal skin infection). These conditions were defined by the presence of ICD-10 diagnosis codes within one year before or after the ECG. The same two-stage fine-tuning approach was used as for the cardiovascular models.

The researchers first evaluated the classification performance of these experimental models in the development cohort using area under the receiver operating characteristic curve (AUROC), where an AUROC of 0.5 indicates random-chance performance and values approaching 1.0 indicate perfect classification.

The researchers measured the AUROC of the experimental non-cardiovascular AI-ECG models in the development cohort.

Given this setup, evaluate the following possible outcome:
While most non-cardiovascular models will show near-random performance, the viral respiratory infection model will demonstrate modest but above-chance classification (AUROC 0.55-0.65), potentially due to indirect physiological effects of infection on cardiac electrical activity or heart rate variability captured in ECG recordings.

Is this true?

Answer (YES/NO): NO